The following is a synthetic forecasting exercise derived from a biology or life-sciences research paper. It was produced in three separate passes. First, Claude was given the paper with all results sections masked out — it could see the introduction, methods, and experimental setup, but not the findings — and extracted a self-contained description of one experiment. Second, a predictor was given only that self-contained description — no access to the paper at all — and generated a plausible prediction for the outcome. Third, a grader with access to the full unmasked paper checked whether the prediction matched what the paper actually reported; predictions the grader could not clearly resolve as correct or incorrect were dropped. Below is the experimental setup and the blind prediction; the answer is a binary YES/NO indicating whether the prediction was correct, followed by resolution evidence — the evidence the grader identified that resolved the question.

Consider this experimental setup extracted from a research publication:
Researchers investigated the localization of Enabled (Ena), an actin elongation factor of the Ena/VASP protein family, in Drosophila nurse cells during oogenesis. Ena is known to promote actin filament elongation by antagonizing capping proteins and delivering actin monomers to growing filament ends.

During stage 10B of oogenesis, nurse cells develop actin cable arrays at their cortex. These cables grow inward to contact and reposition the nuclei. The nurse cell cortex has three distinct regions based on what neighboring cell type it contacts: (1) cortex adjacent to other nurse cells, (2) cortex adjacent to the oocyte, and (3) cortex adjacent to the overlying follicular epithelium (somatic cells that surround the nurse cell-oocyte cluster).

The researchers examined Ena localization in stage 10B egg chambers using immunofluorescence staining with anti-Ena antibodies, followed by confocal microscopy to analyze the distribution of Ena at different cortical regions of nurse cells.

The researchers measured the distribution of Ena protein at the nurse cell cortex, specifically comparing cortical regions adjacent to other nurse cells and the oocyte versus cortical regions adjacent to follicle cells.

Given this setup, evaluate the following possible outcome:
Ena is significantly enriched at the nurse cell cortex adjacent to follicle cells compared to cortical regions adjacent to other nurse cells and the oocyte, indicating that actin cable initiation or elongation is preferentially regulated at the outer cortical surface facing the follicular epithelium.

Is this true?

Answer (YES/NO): NO